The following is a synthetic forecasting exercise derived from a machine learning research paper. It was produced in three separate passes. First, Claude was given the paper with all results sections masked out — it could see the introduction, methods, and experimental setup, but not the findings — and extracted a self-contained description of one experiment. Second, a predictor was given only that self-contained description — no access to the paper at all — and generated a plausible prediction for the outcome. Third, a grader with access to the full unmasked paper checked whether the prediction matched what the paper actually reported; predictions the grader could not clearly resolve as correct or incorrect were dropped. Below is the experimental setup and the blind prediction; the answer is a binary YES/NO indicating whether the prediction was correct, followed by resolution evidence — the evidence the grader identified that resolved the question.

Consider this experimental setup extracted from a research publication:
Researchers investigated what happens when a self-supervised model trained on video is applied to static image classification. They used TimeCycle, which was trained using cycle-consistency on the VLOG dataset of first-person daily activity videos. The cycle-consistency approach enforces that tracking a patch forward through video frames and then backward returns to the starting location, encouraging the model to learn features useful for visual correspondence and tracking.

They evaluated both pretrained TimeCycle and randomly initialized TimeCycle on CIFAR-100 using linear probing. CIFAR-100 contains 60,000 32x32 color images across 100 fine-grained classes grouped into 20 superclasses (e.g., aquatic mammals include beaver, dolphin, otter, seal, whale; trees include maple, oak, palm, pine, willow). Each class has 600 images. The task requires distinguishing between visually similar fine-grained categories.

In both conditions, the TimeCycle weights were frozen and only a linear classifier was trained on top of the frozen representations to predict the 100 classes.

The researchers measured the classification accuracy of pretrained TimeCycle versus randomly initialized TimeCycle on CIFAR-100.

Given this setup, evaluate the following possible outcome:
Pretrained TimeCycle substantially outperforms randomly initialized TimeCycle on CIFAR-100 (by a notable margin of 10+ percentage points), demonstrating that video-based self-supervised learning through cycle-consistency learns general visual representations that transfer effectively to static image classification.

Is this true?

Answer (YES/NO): NO